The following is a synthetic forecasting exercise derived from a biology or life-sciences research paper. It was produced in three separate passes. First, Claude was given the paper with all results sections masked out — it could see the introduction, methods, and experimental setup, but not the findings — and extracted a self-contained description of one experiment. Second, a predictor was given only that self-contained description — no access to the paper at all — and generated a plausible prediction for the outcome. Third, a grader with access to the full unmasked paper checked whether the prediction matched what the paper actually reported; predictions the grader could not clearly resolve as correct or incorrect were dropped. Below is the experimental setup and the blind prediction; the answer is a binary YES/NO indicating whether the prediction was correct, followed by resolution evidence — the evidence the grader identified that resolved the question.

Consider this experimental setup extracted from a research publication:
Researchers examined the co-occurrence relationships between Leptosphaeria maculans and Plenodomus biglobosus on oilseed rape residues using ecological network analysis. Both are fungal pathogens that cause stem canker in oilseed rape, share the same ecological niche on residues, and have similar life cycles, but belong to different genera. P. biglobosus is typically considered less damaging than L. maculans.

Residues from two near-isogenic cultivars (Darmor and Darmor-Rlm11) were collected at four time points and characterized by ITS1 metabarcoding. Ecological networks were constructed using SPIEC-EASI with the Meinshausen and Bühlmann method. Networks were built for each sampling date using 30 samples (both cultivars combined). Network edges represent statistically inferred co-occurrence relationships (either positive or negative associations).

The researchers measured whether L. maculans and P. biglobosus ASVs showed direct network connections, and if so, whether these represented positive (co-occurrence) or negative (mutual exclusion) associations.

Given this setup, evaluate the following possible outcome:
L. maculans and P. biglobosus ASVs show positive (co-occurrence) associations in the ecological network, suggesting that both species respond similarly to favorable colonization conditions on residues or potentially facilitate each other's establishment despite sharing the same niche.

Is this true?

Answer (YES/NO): NO